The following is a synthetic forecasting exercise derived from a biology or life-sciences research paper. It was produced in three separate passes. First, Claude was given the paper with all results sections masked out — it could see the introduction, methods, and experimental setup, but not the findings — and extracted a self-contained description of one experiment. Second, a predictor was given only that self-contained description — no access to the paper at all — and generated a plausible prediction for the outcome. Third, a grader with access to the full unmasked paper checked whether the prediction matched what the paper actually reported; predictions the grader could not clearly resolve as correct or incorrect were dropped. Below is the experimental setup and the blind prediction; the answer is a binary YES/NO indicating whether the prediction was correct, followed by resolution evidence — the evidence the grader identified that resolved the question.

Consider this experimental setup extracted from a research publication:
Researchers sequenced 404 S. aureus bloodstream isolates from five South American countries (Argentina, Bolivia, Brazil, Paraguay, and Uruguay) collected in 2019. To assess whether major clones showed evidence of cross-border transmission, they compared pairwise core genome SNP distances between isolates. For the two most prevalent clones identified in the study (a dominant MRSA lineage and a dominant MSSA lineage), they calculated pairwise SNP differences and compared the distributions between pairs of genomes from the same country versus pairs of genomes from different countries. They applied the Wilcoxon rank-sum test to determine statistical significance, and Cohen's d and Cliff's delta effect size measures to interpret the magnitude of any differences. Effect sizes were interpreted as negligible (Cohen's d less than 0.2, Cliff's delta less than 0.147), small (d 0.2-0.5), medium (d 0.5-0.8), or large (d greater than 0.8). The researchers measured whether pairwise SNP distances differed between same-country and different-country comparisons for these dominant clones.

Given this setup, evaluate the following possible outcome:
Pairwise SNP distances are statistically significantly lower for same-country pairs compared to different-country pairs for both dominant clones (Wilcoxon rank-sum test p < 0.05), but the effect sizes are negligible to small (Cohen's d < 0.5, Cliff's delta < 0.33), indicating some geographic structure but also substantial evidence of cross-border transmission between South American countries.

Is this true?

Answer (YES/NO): YES